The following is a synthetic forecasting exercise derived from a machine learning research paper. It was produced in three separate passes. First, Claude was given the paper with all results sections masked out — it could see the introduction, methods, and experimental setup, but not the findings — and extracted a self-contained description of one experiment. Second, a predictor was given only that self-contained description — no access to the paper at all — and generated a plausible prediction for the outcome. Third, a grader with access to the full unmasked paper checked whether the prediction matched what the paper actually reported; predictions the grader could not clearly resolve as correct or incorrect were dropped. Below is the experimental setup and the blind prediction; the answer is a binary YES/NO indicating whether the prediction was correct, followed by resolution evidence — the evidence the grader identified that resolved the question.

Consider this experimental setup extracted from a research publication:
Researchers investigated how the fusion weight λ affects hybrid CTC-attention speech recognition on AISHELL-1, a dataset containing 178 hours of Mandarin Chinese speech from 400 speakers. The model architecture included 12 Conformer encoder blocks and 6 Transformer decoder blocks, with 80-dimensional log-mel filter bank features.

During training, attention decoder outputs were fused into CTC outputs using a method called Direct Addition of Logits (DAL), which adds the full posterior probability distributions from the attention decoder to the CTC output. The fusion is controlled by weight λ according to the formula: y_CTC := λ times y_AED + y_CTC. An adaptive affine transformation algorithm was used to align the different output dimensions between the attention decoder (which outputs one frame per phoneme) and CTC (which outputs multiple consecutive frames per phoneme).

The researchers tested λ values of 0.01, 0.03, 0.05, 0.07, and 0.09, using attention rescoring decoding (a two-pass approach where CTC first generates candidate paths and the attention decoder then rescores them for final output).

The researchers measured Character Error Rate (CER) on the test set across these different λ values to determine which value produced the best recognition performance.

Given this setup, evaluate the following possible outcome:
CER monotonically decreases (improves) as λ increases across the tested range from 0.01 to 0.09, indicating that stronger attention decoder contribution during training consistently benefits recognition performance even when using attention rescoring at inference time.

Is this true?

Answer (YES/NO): NO